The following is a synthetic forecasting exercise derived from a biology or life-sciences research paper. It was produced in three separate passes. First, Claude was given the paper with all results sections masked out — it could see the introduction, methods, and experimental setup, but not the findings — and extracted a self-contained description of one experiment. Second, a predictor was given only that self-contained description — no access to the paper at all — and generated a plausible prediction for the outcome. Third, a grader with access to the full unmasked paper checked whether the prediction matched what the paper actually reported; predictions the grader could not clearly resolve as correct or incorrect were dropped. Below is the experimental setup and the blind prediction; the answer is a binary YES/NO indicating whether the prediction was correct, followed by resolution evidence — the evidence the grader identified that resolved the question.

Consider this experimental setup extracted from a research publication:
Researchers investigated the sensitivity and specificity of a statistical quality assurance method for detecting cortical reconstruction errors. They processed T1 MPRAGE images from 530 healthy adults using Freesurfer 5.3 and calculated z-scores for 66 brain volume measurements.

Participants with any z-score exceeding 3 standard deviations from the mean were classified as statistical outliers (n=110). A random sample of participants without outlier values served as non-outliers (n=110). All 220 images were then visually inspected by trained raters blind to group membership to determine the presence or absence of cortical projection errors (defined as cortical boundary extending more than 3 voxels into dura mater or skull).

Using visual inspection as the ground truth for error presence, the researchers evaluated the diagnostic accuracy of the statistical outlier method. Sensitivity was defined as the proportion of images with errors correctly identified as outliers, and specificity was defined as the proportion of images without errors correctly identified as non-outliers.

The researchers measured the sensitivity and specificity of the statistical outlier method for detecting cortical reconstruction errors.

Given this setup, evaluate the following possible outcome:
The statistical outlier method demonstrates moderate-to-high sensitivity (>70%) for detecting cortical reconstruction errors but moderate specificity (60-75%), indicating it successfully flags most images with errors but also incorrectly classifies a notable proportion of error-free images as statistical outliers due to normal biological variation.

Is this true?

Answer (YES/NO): NO